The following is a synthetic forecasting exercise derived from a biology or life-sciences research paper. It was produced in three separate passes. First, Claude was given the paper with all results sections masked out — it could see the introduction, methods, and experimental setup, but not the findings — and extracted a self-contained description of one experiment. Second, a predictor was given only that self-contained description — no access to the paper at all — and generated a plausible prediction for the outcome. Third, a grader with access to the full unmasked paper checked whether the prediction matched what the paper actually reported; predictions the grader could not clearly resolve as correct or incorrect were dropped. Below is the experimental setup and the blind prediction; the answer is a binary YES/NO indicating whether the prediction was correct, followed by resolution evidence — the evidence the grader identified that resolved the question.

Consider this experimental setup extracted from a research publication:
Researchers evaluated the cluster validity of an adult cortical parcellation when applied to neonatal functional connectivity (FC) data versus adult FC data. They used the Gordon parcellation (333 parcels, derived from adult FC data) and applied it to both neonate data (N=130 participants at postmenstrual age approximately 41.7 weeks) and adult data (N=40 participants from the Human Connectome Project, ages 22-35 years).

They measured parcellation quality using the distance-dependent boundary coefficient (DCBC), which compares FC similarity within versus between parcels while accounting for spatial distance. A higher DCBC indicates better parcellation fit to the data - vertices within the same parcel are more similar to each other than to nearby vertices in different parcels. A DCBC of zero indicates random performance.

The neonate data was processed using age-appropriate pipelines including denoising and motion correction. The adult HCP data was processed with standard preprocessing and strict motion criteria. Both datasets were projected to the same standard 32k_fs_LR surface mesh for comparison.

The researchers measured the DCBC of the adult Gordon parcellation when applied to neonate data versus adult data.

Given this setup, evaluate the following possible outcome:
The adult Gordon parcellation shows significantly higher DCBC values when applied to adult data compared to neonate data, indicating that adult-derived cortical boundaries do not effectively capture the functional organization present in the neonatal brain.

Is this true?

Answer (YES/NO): NO